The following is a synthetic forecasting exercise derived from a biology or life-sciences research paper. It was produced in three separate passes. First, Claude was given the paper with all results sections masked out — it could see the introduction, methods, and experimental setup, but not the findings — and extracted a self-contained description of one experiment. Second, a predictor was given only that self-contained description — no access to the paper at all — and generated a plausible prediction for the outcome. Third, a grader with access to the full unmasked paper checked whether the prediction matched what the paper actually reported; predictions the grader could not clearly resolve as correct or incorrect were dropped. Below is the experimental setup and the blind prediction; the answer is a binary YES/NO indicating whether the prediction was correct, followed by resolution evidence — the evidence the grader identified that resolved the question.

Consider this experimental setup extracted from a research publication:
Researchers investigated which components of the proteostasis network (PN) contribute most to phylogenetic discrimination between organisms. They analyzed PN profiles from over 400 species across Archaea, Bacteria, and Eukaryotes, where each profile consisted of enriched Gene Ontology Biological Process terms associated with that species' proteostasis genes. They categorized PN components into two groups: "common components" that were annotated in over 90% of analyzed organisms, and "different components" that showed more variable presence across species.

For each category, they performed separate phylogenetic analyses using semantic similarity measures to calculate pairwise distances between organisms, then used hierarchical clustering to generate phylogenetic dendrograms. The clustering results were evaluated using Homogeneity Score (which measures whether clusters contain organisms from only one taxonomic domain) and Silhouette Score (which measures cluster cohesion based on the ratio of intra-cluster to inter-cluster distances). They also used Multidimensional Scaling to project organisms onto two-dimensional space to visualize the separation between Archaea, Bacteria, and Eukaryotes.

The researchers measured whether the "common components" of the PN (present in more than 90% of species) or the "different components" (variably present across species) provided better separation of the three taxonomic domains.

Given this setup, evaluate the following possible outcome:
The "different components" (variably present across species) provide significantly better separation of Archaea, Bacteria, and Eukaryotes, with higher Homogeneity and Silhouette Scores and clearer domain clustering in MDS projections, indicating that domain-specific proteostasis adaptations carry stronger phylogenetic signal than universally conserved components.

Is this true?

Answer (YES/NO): NO